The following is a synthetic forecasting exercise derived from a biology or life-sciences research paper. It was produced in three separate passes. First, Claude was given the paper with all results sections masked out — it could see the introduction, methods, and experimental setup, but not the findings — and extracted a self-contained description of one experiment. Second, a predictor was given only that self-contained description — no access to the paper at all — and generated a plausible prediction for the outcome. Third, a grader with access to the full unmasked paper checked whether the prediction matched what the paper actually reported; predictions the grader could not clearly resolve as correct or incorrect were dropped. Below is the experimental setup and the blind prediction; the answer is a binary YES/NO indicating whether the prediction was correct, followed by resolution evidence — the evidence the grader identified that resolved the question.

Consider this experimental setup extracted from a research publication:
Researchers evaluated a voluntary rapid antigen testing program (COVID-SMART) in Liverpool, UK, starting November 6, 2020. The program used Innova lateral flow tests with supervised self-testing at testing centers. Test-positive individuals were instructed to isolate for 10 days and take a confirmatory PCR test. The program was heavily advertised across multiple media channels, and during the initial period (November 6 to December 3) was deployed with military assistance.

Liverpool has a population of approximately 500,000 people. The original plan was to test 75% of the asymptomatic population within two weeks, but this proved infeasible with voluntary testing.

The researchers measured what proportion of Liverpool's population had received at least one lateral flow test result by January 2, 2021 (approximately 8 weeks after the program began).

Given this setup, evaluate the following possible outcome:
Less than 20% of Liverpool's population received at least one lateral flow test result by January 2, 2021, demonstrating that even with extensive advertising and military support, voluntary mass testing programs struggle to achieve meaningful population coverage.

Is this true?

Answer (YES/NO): NO